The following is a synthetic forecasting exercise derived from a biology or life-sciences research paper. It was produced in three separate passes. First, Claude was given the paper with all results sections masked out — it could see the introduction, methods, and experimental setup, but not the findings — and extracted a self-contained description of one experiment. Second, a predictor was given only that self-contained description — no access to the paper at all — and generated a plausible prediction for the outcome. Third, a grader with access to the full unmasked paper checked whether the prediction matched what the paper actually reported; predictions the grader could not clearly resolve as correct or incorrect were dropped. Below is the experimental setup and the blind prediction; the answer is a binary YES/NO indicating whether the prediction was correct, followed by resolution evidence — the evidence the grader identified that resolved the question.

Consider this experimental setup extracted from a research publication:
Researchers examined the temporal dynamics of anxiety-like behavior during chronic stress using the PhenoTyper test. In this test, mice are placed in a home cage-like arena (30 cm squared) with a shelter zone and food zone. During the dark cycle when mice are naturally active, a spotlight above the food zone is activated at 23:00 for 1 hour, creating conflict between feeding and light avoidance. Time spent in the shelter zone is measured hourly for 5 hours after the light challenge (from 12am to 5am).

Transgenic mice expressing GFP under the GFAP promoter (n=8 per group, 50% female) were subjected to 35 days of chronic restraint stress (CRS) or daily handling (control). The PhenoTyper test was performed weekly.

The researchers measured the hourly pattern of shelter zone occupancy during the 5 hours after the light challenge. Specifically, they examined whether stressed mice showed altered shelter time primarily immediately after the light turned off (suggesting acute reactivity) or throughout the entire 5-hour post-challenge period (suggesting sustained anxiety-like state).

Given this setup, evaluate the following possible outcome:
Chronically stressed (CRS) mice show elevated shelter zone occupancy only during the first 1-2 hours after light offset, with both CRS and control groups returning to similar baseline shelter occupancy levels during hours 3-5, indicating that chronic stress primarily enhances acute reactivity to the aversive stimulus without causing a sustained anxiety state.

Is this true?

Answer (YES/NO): NO